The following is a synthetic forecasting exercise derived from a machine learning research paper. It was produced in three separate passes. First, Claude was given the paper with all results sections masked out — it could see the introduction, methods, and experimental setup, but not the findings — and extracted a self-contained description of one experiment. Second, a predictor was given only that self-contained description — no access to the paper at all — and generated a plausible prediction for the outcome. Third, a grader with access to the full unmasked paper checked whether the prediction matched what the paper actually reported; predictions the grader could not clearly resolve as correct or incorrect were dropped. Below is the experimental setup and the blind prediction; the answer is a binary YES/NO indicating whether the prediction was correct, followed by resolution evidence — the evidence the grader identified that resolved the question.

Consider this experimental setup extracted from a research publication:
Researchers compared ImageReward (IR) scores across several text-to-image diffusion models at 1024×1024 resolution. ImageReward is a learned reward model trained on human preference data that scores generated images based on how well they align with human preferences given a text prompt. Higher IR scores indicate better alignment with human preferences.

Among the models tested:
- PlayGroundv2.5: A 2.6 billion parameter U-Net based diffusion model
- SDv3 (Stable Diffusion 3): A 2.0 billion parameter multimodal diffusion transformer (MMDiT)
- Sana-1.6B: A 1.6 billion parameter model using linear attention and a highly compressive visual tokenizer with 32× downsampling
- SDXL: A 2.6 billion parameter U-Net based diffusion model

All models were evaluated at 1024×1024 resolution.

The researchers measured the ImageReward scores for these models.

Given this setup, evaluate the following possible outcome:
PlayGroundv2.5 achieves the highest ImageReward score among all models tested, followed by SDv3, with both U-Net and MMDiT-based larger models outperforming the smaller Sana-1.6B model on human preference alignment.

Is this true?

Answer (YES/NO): NO